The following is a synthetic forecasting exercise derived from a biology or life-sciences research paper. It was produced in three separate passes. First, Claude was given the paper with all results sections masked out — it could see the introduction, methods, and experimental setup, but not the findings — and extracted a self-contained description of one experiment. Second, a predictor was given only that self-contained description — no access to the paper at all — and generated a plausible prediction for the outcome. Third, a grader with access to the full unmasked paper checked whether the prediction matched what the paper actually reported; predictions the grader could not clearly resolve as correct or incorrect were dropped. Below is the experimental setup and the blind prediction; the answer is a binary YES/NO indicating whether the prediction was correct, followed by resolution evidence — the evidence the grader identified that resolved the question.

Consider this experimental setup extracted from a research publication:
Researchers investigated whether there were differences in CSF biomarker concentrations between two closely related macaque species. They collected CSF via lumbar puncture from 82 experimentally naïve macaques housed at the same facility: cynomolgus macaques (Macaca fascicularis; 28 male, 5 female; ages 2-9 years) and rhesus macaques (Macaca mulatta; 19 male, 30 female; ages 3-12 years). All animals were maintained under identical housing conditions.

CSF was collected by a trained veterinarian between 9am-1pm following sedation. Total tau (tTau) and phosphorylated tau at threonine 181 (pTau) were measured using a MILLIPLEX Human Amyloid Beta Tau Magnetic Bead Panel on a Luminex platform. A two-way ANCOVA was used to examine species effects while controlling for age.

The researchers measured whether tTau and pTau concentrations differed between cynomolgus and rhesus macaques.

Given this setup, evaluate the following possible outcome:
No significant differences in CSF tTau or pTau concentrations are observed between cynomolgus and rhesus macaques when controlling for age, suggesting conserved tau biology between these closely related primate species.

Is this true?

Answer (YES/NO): YES